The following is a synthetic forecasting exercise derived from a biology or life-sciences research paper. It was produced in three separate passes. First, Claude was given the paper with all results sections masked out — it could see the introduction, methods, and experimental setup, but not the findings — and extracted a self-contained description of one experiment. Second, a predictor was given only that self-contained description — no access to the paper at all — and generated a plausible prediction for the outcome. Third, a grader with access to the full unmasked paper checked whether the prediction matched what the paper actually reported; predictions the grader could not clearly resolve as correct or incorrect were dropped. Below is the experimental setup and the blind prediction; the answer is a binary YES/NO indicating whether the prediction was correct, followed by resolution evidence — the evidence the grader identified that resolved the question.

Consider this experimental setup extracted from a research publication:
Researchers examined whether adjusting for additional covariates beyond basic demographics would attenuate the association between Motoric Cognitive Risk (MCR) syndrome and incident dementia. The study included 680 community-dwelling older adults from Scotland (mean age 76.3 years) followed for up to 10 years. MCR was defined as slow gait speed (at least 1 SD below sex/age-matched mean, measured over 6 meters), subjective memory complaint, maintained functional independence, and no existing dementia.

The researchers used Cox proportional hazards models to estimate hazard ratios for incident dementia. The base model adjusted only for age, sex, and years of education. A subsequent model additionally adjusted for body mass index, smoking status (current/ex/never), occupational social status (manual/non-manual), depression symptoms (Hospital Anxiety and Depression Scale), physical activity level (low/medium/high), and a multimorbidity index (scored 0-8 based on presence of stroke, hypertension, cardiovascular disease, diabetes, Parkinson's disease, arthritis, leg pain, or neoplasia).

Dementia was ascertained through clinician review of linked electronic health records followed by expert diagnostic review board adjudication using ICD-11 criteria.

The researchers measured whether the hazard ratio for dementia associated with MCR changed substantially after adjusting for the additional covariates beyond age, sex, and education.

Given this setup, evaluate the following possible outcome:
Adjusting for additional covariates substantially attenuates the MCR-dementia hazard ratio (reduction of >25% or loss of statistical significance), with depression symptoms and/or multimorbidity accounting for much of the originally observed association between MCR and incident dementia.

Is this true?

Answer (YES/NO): NO